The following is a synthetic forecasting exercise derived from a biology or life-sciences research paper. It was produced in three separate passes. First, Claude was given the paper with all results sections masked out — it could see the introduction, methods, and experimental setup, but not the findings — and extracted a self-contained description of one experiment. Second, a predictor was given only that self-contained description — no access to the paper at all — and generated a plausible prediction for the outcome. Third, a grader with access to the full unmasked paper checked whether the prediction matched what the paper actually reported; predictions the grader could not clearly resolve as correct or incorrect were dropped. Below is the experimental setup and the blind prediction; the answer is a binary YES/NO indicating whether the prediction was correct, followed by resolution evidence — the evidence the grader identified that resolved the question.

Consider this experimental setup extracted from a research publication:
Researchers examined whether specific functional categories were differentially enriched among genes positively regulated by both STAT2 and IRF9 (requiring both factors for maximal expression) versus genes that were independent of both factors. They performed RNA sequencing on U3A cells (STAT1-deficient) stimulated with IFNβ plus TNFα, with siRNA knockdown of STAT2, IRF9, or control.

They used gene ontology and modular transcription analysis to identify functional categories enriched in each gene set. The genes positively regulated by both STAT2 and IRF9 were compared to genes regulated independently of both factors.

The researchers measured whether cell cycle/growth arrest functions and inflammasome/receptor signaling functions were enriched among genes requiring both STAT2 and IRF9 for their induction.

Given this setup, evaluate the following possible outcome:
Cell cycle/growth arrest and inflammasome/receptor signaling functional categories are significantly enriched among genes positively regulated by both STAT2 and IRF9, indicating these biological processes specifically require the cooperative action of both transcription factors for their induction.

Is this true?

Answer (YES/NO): NO